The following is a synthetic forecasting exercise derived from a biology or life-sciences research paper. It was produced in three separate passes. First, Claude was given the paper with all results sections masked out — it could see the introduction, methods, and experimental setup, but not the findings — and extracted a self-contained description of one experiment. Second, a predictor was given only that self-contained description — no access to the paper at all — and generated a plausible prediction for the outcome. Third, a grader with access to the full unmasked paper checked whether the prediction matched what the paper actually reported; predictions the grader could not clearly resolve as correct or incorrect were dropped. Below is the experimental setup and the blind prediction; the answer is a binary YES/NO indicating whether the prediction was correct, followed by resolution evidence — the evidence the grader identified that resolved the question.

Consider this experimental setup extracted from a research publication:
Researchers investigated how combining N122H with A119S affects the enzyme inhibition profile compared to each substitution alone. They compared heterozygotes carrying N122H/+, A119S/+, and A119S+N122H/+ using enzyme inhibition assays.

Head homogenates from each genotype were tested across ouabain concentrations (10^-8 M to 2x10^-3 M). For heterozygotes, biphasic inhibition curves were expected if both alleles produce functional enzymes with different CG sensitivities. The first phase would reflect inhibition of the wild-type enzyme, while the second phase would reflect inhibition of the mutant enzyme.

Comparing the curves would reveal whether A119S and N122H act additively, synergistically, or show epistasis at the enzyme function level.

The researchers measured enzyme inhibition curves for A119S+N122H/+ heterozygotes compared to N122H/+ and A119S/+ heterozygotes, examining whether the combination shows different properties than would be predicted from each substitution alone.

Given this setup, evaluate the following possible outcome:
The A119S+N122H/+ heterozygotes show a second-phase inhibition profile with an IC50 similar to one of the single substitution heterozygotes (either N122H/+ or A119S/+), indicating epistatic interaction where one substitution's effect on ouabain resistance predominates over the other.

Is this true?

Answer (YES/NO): NO